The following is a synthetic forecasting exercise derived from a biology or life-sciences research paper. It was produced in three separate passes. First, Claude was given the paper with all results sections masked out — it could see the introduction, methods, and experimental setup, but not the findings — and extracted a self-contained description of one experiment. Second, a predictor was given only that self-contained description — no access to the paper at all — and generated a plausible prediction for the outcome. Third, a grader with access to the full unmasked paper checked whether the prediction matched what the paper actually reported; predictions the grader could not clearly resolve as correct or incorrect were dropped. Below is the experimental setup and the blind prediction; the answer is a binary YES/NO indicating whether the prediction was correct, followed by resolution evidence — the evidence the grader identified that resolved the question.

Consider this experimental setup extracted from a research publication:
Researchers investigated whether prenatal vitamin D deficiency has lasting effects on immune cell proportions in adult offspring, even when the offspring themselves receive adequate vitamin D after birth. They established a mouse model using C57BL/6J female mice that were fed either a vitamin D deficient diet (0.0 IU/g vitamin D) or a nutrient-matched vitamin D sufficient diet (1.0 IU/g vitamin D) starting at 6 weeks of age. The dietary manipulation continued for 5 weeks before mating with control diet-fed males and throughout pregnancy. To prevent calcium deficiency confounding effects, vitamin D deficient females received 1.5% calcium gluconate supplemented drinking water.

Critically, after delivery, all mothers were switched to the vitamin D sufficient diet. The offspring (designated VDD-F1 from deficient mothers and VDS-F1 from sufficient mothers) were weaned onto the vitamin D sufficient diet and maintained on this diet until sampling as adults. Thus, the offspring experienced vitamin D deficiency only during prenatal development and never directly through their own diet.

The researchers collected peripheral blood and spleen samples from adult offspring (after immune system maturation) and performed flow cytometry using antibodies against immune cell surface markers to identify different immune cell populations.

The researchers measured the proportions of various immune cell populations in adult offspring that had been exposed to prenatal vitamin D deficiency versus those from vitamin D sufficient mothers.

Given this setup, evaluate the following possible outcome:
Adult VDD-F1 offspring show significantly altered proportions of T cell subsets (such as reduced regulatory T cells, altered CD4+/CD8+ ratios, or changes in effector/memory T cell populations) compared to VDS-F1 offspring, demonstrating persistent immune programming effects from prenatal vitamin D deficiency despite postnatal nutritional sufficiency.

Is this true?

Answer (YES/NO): NO